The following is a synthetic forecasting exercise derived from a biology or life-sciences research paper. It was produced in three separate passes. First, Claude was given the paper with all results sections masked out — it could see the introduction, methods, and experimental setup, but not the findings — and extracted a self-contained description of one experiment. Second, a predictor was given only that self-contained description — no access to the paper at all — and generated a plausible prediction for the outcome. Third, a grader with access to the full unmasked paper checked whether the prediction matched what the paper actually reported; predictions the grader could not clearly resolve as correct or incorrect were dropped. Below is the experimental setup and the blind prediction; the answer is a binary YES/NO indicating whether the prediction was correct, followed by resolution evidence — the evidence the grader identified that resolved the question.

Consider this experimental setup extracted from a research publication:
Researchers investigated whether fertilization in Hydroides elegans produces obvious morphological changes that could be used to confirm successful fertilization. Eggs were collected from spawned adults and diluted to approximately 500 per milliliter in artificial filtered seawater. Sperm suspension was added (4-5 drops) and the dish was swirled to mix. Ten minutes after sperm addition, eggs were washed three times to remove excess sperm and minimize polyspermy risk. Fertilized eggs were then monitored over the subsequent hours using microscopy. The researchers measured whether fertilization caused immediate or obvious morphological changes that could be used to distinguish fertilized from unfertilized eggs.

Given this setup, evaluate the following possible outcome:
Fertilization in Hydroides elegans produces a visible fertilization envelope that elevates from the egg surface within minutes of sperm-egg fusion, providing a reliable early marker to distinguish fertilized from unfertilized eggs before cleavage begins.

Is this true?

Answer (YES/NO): NO